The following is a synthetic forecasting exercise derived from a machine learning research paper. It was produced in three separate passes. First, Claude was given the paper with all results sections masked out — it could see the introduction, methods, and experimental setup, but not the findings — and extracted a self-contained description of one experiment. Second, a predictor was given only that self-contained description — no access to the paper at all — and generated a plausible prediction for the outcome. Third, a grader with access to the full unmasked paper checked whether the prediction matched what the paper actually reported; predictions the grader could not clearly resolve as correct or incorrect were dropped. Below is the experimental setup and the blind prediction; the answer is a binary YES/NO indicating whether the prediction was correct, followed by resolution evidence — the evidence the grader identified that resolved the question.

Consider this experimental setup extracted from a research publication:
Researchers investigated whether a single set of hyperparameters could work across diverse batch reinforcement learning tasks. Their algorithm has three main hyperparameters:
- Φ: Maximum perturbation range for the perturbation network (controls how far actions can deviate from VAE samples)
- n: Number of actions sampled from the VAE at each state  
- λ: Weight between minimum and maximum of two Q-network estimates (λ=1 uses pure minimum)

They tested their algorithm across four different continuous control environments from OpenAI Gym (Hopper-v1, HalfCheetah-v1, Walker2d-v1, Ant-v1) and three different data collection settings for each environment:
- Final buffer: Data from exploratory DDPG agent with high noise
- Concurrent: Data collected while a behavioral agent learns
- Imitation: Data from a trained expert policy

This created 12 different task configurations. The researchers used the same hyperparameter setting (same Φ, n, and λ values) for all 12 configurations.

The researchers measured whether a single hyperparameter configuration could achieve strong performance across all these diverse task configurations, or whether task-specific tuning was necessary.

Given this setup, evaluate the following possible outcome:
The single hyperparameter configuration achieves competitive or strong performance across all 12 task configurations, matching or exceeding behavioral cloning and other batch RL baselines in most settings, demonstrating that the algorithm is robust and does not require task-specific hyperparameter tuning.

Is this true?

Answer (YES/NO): YES